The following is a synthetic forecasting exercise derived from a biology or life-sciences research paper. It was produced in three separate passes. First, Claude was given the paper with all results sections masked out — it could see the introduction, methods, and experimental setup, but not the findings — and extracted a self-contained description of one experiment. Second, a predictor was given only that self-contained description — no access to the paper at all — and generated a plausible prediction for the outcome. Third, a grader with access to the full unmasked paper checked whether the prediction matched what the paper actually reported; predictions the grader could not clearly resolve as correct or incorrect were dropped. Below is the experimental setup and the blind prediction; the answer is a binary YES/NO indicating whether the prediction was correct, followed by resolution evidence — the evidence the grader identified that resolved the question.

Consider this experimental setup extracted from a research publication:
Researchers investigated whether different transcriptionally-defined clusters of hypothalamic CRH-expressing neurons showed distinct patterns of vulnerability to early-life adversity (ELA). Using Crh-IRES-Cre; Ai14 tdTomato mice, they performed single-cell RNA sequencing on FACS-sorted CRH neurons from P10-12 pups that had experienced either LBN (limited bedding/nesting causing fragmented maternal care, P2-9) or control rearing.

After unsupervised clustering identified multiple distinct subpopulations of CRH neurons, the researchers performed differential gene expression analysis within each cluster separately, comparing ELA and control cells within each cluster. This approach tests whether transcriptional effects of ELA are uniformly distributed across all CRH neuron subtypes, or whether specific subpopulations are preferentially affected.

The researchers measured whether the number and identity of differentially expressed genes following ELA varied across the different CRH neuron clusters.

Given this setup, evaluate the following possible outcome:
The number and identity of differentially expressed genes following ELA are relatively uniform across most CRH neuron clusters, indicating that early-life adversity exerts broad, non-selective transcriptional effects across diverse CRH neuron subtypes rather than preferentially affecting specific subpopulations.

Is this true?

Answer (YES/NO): NO